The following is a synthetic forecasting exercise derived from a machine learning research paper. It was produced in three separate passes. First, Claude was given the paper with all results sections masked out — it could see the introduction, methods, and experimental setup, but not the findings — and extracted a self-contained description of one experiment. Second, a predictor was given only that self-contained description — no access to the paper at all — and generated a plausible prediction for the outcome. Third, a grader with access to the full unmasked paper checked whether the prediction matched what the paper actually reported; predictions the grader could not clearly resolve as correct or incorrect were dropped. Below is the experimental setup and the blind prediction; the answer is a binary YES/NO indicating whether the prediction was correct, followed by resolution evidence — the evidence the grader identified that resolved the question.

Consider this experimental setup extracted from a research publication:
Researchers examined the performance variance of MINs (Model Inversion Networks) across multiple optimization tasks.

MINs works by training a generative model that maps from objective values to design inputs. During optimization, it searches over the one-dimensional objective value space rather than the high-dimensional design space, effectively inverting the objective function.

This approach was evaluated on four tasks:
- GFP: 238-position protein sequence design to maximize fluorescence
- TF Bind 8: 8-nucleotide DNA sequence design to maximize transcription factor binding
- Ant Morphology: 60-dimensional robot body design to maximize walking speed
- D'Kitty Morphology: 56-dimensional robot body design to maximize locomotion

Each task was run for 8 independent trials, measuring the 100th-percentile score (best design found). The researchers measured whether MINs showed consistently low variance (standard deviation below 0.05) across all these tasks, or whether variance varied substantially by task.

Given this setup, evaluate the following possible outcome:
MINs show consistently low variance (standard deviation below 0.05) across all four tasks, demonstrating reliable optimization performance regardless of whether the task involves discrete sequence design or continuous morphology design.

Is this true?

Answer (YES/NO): NO